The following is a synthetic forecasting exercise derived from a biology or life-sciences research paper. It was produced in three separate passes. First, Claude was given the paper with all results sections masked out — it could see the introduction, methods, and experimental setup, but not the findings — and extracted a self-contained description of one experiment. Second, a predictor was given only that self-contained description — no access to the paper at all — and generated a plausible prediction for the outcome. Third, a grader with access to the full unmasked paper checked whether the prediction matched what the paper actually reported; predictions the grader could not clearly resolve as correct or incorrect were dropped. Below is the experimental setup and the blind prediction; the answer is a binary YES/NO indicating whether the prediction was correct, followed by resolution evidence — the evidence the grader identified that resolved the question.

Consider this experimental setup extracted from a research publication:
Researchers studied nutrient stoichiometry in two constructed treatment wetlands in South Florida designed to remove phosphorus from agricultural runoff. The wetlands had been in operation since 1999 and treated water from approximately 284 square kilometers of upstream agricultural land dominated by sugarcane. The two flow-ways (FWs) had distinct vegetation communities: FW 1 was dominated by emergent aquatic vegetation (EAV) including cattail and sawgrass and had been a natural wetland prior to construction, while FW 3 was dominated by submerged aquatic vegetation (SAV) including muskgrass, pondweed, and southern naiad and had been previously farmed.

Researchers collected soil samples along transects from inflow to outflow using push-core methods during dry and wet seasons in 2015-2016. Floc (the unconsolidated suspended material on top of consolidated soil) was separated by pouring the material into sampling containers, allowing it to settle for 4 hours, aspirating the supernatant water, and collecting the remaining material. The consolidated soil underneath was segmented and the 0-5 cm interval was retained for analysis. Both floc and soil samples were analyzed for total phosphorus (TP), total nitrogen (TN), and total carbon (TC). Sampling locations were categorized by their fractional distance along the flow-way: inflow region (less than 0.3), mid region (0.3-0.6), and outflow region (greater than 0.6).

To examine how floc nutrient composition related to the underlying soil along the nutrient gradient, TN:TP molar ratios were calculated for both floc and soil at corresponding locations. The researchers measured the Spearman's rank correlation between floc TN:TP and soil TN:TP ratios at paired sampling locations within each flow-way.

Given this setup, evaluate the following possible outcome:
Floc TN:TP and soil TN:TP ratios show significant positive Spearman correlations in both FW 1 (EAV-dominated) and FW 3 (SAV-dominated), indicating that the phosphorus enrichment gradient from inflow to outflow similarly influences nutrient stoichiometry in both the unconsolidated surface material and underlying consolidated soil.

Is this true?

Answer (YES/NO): YES